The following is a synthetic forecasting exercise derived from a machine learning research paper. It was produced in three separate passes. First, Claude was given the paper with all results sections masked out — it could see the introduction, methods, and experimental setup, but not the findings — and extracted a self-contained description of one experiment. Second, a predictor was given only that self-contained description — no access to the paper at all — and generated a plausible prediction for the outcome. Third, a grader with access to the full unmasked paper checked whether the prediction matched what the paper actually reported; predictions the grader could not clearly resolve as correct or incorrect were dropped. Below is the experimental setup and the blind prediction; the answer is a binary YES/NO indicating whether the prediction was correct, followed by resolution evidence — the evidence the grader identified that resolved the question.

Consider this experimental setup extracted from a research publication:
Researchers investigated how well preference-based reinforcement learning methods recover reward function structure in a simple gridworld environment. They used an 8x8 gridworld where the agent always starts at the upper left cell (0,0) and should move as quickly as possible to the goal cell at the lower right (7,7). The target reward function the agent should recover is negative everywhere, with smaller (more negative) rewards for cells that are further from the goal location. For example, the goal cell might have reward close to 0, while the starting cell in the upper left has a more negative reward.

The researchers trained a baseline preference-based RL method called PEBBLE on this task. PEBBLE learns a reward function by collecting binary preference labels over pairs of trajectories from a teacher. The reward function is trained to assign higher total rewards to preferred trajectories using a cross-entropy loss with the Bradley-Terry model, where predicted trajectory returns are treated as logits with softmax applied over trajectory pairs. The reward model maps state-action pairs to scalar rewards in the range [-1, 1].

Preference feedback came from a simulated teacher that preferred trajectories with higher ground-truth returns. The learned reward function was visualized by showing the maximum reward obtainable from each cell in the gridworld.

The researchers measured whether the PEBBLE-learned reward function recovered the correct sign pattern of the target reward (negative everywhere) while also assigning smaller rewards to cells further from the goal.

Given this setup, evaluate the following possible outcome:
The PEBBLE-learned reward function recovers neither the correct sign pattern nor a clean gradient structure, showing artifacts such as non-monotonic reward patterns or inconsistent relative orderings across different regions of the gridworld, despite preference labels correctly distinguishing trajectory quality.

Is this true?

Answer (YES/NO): NO